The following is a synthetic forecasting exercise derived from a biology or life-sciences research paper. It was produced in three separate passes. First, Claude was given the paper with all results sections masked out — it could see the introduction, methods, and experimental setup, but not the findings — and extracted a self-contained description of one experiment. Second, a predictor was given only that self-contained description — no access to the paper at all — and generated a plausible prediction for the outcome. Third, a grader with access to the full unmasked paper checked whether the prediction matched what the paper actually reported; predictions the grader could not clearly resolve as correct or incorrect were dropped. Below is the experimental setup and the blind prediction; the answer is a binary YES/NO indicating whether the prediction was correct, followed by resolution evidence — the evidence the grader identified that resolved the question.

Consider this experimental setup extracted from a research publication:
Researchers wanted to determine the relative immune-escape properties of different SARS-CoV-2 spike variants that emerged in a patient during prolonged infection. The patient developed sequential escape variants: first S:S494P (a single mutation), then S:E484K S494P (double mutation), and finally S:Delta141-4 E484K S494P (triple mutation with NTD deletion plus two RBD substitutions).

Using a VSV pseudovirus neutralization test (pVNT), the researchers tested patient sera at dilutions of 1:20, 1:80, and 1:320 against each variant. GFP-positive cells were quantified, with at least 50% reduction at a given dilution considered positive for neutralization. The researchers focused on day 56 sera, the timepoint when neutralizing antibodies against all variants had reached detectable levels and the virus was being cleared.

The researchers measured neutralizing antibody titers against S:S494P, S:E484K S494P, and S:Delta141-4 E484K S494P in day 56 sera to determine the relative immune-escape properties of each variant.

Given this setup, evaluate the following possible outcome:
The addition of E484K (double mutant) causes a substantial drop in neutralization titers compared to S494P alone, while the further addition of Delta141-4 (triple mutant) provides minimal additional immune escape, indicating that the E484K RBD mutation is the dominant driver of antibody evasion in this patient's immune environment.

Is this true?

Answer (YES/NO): NO